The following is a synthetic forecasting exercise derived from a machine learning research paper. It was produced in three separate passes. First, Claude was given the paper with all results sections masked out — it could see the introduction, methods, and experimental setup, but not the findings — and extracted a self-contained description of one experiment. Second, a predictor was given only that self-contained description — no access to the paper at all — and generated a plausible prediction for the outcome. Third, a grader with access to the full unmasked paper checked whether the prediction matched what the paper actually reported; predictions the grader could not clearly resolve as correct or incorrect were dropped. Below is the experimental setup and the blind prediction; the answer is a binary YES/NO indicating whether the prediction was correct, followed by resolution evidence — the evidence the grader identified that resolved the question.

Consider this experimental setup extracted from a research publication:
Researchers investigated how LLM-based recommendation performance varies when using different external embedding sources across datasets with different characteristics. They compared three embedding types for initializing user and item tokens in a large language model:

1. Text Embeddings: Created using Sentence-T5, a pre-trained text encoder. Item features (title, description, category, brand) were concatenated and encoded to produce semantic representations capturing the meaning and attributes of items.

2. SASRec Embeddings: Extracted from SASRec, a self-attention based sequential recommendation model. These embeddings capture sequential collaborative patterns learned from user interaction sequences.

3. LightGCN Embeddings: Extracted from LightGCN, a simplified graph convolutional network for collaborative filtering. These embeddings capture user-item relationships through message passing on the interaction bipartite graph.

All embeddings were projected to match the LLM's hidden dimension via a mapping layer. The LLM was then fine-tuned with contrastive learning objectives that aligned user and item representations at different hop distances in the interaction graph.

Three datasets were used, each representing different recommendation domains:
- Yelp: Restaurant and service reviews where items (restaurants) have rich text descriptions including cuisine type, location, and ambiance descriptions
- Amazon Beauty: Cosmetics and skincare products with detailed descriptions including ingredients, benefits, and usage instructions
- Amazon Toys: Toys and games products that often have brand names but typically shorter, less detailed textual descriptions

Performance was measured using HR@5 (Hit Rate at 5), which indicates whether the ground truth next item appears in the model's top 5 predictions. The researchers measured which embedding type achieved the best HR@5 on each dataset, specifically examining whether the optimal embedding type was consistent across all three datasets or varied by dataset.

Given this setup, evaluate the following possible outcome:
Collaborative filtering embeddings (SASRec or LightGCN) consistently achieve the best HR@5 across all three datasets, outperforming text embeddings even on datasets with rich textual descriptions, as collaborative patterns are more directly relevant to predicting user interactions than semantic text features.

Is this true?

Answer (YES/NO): NO